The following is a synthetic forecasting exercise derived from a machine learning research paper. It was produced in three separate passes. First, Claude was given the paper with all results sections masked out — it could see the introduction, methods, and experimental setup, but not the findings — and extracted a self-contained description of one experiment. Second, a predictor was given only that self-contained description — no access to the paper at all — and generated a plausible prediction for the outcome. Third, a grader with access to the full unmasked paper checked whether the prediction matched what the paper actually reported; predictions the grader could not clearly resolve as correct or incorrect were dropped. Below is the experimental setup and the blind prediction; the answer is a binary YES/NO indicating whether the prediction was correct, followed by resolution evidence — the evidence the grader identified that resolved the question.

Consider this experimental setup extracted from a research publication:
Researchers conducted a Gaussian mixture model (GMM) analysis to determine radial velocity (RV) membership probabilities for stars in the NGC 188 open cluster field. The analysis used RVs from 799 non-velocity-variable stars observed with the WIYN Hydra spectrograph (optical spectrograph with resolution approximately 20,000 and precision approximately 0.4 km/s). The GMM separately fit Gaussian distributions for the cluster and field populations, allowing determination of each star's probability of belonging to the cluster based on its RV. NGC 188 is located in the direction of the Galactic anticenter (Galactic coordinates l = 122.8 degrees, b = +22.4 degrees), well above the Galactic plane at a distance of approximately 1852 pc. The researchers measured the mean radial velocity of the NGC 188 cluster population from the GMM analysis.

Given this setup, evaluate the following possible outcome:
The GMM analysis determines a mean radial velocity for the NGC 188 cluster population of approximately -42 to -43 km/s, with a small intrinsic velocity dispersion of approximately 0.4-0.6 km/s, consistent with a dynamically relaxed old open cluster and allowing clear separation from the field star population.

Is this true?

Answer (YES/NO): YES